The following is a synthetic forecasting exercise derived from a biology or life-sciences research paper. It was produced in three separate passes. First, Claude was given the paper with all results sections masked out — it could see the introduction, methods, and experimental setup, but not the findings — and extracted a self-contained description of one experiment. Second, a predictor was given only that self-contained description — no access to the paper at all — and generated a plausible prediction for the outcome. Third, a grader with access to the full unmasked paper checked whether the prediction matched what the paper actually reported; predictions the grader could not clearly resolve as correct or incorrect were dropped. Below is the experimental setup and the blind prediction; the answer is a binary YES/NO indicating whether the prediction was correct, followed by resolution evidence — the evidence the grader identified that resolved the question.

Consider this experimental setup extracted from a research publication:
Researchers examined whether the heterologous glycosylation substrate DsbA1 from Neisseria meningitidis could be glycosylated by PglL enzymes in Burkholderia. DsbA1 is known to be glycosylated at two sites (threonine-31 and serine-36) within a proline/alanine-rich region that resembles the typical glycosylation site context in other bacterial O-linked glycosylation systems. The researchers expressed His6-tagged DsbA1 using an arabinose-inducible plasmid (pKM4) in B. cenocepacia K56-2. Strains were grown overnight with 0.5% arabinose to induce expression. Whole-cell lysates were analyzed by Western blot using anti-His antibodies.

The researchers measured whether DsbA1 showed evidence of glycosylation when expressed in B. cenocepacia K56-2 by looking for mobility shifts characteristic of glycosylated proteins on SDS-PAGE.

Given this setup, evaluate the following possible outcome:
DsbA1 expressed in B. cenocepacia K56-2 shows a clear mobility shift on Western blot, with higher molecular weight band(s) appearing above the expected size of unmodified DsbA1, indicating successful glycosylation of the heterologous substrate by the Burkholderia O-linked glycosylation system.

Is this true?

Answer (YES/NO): YES